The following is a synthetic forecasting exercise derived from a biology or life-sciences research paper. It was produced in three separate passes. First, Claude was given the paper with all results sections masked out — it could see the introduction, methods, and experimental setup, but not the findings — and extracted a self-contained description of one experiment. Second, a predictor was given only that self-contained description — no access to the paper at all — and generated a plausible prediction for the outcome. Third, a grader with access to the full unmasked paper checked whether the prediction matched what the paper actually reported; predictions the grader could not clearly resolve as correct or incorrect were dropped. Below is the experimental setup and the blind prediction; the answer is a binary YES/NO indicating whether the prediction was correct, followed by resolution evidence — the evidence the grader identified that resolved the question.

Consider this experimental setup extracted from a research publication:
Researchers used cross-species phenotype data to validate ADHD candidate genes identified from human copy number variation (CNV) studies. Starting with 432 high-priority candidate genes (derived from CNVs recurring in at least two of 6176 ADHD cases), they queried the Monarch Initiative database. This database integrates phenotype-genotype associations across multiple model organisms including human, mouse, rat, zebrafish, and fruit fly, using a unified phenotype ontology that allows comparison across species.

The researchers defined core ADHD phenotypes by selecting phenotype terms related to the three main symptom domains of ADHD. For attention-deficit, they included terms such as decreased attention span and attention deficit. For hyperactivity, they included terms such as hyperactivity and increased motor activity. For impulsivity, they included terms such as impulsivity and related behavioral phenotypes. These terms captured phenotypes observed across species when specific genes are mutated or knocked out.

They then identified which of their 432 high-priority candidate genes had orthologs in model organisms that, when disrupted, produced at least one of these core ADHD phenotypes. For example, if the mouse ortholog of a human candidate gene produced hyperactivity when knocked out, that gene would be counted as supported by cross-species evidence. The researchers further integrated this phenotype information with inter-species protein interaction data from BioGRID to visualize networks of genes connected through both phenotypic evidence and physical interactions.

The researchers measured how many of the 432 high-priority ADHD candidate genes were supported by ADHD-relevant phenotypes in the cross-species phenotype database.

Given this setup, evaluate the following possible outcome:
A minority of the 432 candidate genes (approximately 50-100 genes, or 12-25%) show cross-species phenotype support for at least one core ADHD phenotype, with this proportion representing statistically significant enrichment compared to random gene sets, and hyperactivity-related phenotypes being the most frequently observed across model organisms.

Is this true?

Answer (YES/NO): NO